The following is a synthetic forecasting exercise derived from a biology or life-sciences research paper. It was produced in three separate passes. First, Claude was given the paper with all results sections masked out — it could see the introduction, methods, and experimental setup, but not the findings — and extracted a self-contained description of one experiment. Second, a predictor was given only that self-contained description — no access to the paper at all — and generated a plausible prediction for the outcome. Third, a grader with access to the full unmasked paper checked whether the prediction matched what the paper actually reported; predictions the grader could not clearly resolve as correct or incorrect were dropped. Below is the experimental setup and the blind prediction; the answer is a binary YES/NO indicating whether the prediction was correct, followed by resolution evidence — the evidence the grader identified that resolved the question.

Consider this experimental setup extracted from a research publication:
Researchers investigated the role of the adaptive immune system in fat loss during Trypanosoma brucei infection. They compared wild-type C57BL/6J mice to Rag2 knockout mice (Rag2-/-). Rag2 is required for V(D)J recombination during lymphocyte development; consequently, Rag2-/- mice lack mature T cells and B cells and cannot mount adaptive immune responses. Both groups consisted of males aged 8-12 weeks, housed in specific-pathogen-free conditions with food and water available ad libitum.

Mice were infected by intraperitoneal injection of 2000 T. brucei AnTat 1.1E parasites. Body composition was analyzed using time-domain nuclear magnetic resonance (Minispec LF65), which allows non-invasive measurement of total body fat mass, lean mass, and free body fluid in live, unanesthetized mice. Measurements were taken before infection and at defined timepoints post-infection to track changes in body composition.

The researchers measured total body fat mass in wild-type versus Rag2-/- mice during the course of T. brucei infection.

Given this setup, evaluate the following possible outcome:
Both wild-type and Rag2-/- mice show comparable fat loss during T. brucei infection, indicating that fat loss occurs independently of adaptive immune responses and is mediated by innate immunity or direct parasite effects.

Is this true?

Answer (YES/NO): NO